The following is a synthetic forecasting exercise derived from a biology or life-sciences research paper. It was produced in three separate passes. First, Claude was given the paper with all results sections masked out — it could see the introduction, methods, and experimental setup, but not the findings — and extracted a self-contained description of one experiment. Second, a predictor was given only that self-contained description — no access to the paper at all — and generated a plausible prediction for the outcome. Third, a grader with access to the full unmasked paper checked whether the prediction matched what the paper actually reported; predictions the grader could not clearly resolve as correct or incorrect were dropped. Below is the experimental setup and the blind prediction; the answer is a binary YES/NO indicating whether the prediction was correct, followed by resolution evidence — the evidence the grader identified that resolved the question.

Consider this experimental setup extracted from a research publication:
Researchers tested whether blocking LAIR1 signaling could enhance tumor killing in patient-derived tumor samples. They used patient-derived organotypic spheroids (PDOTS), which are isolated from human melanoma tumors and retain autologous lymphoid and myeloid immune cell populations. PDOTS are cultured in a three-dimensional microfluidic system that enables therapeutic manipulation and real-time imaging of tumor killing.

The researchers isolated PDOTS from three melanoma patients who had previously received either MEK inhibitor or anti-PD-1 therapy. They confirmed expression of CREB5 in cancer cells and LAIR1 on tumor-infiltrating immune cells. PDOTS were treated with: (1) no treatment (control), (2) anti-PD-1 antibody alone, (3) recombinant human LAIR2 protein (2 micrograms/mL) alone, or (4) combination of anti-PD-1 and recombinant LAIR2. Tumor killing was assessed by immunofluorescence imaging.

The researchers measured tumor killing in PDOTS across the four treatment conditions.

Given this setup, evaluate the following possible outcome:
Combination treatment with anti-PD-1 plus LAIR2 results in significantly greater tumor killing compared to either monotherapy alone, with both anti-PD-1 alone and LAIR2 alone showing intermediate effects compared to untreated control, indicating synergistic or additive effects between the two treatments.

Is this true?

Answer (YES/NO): NO